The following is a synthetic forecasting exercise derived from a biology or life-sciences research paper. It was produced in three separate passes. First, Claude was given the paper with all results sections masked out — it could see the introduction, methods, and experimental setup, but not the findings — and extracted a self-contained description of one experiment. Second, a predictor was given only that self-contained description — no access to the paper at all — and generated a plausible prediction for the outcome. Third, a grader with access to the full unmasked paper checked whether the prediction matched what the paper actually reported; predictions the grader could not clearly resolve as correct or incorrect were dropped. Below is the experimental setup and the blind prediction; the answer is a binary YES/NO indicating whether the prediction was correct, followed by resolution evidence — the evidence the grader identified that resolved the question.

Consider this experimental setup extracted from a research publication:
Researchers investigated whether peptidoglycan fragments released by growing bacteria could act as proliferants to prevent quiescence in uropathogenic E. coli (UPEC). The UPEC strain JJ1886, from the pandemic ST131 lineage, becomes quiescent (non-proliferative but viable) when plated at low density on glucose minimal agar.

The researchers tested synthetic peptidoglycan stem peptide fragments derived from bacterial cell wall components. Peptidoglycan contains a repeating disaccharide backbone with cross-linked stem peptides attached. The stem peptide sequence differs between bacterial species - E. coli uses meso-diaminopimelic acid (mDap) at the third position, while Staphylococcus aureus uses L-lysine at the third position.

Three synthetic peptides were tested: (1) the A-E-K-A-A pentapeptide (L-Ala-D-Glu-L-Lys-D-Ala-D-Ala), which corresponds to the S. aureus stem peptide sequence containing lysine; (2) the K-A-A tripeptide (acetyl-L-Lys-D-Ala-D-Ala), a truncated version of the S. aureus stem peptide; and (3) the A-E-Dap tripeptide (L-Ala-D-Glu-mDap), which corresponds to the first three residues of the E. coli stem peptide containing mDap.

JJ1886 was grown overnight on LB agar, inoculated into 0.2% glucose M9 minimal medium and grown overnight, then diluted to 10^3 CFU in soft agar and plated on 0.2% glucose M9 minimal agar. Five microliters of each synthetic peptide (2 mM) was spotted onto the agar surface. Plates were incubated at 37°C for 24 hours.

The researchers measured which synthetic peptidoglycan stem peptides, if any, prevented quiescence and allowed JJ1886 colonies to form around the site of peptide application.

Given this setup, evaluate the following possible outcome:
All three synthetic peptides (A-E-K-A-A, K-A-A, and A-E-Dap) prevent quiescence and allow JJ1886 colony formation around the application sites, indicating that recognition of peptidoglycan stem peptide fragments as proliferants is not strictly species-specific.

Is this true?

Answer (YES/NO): NO